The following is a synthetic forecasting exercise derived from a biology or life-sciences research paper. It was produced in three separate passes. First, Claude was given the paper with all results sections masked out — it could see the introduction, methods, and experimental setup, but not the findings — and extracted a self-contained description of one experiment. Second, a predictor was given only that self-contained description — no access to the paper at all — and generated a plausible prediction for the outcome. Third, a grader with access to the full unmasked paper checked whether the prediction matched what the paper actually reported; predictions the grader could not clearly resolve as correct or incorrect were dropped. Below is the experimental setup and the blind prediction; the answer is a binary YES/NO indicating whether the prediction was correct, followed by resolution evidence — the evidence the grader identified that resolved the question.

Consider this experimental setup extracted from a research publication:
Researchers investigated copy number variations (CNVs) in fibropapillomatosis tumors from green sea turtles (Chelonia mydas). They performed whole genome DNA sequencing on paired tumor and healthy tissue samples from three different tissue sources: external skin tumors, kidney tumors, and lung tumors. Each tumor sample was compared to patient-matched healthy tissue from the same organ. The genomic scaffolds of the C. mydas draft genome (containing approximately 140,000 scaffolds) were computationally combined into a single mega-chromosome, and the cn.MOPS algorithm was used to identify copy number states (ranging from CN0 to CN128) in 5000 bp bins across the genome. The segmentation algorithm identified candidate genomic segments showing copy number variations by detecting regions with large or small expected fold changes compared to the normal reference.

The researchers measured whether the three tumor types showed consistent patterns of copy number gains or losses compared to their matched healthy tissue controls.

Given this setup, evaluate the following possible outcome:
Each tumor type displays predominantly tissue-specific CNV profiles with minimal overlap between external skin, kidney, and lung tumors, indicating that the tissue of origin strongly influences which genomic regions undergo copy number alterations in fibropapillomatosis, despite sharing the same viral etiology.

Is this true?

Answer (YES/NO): NO